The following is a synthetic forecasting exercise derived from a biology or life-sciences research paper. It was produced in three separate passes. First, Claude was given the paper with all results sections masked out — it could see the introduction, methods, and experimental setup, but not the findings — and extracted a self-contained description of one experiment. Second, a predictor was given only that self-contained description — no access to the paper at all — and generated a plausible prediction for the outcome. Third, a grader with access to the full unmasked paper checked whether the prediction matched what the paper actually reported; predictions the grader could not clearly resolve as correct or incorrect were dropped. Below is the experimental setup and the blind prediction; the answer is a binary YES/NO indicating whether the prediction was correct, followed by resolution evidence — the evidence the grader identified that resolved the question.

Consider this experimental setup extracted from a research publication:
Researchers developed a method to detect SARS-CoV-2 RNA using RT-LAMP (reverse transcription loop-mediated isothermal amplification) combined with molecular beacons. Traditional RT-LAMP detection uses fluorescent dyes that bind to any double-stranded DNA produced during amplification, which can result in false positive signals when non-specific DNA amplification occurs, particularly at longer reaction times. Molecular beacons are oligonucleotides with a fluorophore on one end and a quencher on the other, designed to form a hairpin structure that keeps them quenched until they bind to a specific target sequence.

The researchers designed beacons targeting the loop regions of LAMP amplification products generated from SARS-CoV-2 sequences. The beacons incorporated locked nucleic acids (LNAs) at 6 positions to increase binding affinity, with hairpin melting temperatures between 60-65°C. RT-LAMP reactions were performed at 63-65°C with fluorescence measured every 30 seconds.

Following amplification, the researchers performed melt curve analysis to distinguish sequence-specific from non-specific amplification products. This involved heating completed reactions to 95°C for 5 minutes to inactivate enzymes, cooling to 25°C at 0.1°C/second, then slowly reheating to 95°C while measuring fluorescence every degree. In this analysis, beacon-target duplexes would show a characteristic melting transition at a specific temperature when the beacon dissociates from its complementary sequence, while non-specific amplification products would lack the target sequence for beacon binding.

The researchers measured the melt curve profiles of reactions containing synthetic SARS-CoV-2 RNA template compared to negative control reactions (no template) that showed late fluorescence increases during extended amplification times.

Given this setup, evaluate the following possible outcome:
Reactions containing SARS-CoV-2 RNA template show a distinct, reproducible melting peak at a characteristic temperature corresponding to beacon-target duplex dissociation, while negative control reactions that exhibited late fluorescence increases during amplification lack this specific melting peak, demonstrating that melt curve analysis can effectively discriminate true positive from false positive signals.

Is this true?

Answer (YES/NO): YES